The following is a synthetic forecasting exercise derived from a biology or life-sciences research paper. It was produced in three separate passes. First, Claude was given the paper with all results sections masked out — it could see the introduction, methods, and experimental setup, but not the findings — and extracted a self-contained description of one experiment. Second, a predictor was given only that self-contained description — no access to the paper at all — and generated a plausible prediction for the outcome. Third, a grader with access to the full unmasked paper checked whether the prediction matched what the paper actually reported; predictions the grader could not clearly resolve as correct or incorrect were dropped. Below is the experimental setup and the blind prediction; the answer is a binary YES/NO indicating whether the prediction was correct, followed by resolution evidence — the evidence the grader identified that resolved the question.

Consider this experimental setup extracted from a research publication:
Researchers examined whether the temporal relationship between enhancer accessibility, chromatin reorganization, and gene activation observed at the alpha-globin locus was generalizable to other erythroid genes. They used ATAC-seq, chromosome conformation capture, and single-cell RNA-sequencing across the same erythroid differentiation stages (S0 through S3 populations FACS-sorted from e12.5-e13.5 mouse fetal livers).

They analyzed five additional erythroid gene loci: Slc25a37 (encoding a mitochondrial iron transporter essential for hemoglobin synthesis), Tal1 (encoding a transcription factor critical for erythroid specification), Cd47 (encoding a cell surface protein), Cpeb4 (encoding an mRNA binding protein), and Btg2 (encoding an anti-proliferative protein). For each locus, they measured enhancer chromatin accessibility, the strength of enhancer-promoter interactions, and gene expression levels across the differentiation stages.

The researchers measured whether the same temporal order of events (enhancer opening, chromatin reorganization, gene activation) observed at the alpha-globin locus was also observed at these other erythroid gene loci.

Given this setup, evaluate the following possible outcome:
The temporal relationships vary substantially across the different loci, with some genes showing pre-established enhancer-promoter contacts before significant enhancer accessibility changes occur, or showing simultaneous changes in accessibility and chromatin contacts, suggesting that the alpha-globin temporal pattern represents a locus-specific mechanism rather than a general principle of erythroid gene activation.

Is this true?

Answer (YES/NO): NO